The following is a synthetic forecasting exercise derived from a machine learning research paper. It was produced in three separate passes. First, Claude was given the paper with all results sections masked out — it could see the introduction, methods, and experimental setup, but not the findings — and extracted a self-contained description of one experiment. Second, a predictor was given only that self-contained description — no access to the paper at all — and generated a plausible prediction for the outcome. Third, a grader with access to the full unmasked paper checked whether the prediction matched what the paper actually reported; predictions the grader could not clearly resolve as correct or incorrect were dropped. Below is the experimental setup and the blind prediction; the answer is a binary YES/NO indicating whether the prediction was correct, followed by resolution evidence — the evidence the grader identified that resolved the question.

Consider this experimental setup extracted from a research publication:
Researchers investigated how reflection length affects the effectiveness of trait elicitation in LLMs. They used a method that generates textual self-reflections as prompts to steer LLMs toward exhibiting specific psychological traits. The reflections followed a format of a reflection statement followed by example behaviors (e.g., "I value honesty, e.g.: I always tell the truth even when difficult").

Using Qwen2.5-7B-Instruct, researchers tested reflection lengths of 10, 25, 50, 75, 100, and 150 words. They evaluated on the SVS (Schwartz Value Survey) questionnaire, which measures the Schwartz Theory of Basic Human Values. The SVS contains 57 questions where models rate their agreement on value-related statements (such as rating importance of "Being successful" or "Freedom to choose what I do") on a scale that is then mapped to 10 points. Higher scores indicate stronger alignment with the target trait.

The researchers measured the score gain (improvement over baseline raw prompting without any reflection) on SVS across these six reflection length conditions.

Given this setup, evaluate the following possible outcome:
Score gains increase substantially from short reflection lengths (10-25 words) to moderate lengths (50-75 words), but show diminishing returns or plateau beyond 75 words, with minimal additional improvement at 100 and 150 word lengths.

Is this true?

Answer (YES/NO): NO